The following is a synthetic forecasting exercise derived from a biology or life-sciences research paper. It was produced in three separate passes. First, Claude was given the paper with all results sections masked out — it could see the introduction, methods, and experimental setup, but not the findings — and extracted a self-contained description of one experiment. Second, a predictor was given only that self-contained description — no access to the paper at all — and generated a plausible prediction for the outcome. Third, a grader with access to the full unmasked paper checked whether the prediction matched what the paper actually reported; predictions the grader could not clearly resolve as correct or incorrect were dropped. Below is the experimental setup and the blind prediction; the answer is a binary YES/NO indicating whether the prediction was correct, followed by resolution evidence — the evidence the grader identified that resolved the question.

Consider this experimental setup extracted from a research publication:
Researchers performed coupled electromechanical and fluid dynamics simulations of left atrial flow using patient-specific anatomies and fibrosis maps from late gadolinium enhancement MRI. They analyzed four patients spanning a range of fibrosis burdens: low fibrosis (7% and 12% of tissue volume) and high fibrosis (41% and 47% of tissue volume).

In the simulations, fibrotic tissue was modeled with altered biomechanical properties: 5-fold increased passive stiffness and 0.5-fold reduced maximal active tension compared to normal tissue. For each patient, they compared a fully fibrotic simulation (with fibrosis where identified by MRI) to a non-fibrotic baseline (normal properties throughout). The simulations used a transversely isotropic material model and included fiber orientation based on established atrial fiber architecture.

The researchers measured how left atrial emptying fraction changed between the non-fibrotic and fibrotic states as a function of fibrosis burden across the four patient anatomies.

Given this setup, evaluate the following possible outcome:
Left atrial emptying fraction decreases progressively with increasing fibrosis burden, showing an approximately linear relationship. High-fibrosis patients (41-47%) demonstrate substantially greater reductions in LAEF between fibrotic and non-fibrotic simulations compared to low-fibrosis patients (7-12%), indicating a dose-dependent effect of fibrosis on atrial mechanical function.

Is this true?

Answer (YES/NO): NO